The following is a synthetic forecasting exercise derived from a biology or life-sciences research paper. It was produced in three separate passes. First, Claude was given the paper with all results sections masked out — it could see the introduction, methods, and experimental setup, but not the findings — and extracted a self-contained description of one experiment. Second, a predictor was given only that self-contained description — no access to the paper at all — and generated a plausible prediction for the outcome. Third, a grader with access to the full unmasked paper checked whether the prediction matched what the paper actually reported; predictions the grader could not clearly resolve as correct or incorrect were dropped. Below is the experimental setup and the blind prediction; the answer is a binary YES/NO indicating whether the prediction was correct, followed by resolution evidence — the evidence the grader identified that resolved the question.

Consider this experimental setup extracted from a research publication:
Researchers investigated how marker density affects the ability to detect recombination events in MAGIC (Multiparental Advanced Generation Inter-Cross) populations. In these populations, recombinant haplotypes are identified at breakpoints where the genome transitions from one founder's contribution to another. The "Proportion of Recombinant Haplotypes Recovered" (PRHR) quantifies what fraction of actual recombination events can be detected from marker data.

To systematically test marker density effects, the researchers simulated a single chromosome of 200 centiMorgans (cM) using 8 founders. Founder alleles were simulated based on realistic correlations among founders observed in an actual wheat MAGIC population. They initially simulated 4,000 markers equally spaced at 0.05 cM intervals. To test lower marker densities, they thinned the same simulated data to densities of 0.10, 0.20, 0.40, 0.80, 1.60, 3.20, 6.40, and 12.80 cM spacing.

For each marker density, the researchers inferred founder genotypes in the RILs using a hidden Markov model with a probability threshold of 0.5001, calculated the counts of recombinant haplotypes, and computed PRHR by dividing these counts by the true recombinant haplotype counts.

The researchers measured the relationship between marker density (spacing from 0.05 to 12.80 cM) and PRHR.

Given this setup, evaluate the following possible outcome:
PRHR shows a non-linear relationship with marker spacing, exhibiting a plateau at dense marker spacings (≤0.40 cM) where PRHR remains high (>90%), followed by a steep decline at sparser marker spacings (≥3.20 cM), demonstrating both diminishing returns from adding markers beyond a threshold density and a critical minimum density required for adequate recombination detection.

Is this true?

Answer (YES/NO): NO